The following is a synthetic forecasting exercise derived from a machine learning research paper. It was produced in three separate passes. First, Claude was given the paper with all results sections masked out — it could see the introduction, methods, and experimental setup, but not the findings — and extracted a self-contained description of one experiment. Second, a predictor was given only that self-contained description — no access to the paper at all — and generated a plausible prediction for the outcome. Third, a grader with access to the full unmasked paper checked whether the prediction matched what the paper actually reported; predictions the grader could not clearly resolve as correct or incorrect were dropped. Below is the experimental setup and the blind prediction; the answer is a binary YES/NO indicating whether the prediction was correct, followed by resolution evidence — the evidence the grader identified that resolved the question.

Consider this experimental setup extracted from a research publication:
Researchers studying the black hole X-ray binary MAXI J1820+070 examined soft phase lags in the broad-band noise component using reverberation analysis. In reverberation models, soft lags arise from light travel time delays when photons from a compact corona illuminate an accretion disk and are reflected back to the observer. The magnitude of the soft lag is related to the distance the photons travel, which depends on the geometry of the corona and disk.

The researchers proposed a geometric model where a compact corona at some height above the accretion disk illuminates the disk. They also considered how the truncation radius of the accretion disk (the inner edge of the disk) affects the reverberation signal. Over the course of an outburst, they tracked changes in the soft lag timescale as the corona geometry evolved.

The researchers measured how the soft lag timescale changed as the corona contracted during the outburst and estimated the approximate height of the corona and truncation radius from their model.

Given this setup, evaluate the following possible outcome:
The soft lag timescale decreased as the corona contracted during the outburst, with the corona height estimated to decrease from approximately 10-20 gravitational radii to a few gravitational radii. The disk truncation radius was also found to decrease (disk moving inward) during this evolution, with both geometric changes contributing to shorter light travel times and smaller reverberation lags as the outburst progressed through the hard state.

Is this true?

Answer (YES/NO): NO